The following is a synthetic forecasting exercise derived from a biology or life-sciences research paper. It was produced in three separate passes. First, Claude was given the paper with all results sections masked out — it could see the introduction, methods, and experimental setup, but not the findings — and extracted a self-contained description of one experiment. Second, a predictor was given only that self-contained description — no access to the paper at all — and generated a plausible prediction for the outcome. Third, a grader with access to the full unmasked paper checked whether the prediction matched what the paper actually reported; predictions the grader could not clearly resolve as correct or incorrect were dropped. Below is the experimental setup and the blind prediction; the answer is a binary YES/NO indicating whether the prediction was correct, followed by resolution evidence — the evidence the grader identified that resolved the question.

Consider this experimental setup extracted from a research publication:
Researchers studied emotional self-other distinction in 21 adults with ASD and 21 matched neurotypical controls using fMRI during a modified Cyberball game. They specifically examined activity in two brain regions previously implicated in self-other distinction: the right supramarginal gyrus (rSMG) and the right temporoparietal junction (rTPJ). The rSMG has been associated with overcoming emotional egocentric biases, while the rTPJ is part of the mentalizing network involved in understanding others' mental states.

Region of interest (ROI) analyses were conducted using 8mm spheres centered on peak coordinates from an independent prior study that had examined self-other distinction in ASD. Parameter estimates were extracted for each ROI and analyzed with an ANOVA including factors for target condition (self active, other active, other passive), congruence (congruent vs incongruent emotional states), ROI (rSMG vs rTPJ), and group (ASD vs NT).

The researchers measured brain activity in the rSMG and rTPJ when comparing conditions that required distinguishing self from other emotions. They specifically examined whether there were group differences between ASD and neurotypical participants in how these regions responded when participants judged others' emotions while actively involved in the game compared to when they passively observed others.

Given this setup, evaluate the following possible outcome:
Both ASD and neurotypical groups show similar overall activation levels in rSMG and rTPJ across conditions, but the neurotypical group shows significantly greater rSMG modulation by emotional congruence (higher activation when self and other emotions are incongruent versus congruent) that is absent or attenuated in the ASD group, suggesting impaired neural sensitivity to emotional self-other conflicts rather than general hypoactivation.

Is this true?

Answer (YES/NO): NO